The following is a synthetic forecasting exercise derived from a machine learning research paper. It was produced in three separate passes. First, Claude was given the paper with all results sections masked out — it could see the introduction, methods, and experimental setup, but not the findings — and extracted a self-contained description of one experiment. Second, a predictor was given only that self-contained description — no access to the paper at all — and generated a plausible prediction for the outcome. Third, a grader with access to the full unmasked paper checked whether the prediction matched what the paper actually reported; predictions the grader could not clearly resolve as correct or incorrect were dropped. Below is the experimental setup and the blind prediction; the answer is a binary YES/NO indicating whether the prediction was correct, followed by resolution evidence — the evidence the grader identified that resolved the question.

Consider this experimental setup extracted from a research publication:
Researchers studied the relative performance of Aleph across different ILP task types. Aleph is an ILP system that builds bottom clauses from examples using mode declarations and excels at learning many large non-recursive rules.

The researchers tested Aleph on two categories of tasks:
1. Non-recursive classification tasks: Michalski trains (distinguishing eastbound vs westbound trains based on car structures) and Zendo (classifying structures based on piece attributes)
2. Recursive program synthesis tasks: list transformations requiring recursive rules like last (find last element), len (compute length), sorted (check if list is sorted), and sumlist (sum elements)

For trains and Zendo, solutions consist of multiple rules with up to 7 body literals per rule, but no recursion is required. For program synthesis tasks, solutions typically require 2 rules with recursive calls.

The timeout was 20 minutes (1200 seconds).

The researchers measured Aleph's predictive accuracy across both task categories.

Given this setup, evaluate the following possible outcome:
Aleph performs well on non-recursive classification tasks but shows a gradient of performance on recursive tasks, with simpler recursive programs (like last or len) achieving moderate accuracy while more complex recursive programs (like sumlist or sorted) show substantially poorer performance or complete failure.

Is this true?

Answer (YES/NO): NO